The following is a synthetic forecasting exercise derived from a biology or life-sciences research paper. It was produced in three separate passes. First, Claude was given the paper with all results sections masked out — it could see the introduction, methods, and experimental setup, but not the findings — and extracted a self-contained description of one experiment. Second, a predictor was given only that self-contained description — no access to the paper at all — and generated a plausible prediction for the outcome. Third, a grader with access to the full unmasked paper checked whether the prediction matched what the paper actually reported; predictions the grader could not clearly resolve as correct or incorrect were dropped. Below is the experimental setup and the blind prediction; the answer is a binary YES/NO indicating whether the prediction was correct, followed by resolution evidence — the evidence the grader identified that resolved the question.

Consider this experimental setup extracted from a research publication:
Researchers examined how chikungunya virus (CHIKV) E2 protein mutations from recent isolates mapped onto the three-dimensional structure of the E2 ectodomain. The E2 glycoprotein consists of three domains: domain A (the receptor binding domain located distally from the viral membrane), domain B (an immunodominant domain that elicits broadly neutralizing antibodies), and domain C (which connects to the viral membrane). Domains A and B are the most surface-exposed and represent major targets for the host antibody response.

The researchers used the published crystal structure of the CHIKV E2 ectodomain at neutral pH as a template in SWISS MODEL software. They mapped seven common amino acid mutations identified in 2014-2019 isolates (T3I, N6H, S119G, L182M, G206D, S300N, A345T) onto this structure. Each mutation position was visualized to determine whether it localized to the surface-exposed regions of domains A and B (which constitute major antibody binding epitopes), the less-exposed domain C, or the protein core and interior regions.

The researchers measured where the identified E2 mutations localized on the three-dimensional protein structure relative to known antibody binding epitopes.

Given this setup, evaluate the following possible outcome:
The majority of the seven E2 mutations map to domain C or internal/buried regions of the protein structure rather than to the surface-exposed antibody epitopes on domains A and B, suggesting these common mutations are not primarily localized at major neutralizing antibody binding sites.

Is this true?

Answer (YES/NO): NO